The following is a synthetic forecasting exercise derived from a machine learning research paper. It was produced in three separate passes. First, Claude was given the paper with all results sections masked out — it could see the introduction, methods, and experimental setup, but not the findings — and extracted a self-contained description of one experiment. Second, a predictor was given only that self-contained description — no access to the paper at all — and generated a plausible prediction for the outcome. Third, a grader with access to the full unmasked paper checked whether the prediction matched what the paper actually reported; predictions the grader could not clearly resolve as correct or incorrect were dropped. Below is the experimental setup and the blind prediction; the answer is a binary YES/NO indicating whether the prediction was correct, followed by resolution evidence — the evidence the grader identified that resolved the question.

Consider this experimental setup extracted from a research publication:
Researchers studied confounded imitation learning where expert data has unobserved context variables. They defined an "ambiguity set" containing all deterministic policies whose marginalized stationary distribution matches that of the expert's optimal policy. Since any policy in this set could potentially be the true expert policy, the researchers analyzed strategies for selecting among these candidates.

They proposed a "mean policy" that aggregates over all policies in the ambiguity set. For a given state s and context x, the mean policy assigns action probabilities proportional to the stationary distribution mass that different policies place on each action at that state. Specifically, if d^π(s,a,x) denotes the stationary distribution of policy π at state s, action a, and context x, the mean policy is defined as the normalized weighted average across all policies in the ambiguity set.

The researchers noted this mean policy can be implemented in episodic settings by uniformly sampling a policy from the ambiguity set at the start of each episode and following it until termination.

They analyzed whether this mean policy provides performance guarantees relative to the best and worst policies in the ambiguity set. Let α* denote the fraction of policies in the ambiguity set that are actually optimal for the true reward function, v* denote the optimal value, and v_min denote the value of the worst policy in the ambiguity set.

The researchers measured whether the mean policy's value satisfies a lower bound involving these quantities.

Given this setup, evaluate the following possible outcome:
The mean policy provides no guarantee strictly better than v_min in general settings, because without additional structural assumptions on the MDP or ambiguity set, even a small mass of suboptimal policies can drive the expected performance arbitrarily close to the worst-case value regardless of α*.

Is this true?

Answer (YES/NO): NO